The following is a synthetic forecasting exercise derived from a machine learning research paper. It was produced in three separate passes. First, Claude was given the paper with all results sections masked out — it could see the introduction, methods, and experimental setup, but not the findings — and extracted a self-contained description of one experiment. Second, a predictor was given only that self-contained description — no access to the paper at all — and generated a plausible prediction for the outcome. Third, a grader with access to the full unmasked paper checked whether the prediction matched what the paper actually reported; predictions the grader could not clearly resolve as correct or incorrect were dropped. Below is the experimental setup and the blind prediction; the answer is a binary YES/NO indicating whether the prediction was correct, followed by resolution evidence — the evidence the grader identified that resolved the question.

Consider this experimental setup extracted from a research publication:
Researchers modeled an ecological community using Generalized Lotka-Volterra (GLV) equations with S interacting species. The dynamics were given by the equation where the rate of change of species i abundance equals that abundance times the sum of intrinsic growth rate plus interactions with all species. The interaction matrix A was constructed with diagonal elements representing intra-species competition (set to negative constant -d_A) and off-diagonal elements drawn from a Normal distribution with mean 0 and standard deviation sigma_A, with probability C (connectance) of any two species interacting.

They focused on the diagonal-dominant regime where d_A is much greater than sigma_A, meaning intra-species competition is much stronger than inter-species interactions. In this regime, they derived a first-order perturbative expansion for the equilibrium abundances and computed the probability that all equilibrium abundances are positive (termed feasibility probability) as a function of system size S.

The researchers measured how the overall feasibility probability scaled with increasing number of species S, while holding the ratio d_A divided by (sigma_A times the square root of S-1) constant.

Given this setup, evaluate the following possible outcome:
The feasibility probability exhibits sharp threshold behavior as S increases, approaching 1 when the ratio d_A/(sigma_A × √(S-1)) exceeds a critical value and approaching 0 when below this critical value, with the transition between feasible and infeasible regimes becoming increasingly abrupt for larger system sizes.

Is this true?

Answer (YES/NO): NO